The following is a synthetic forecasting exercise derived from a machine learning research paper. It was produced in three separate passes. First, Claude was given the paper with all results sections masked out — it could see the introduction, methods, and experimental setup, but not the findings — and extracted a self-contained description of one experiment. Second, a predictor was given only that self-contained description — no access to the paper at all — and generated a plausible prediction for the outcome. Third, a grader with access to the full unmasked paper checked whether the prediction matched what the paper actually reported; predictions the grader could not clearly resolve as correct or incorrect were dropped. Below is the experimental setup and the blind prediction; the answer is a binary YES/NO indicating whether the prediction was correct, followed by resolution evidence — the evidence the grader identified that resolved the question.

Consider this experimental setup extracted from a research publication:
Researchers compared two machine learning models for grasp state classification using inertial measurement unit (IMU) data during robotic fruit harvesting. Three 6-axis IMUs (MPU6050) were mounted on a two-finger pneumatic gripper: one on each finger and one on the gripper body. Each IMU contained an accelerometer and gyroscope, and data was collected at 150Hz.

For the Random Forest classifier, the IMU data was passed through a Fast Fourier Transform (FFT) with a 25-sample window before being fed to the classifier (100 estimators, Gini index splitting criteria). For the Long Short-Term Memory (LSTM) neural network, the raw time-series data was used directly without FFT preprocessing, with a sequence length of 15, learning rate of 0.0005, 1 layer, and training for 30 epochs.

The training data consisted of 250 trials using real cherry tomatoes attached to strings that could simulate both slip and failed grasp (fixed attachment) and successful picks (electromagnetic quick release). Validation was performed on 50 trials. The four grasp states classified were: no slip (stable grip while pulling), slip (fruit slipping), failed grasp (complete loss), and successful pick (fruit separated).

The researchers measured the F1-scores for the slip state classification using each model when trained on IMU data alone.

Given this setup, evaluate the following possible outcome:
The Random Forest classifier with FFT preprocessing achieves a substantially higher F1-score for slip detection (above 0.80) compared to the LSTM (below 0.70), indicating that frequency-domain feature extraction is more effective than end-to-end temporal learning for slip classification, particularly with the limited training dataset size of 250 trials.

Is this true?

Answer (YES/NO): NO